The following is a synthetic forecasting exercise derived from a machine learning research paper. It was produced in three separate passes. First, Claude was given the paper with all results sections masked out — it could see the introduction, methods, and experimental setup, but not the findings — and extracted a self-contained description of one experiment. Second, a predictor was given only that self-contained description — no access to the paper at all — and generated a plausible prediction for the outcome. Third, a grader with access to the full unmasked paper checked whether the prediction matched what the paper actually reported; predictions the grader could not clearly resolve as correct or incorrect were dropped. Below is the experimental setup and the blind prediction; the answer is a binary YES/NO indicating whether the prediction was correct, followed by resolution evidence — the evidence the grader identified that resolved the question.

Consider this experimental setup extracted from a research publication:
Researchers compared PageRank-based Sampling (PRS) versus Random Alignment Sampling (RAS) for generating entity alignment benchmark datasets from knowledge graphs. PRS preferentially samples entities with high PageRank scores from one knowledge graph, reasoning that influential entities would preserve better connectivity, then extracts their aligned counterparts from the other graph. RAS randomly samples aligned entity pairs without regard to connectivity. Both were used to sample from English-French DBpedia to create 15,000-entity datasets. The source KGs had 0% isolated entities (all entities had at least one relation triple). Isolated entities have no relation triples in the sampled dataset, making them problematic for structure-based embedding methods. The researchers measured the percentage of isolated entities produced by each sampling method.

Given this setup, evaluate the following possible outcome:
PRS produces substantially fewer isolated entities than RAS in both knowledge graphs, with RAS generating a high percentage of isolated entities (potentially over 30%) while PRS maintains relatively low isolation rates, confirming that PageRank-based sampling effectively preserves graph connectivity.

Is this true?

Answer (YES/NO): NO